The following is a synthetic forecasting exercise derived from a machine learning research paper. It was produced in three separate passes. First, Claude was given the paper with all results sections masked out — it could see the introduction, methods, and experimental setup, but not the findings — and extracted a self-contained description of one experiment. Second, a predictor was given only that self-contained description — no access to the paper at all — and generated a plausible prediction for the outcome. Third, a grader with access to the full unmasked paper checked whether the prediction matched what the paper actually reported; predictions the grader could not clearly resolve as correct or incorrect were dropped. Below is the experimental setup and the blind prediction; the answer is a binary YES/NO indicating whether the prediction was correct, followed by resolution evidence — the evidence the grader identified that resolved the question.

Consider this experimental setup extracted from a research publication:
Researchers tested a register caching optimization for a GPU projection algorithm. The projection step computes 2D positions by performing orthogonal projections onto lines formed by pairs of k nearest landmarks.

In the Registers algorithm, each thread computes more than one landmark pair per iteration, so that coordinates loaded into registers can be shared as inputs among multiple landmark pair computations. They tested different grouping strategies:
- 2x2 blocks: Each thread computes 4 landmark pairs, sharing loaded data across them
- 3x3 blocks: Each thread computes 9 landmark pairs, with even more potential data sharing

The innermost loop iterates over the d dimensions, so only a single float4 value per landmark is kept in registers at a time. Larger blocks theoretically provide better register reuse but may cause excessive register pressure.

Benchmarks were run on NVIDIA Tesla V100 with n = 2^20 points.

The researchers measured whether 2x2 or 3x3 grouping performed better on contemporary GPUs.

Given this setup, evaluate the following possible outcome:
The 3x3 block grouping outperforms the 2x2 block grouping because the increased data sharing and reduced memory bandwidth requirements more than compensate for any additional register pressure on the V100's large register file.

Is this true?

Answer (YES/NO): NO